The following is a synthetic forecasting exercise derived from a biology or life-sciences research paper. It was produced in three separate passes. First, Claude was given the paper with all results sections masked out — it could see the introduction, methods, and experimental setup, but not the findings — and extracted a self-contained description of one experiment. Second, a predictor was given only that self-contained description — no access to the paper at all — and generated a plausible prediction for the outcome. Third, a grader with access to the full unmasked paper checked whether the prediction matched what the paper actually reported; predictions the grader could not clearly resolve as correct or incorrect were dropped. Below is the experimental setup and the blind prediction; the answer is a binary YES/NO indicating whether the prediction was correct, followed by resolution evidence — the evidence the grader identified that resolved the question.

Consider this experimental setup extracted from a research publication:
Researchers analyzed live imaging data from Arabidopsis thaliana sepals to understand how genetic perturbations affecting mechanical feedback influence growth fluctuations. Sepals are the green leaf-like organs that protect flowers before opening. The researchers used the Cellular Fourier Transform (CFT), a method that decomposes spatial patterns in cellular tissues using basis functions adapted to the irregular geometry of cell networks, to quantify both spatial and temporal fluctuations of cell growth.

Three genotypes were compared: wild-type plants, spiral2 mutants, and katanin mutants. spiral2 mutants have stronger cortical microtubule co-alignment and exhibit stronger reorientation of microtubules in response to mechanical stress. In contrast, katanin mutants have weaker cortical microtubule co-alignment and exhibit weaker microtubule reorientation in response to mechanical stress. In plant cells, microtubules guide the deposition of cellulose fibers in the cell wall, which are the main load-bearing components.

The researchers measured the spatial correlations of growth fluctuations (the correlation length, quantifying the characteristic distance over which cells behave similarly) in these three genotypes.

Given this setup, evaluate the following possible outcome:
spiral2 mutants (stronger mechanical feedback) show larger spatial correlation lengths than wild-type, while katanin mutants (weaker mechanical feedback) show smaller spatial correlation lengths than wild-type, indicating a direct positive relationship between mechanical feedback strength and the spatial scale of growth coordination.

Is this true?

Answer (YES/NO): NO